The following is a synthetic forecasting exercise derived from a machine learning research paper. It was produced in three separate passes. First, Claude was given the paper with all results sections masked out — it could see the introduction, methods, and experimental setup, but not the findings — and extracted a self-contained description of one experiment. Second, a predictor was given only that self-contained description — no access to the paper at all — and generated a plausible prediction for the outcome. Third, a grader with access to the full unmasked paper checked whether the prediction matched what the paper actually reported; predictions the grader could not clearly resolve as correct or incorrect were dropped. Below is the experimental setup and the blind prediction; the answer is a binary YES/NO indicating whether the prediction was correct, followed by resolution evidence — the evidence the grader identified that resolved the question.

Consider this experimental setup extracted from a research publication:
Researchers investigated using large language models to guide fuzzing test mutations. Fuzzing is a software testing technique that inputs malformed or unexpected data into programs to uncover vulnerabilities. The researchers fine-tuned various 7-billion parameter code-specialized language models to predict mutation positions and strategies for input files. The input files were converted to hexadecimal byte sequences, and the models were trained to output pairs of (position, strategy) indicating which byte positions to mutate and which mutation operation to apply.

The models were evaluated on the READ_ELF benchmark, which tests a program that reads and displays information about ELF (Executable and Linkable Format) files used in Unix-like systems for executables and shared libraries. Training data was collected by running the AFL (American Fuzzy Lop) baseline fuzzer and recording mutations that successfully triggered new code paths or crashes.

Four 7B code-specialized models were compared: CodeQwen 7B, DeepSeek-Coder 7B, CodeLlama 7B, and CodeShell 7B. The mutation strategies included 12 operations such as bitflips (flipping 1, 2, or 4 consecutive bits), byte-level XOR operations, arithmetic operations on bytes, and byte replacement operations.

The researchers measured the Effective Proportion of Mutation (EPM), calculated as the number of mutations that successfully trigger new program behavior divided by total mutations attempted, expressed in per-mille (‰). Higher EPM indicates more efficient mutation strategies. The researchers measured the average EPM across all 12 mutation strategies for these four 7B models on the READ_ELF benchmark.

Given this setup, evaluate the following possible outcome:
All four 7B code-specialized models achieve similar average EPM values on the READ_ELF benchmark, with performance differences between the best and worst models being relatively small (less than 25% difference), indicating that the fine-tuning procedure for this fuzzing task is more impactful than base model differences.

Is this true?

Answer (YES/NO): YES